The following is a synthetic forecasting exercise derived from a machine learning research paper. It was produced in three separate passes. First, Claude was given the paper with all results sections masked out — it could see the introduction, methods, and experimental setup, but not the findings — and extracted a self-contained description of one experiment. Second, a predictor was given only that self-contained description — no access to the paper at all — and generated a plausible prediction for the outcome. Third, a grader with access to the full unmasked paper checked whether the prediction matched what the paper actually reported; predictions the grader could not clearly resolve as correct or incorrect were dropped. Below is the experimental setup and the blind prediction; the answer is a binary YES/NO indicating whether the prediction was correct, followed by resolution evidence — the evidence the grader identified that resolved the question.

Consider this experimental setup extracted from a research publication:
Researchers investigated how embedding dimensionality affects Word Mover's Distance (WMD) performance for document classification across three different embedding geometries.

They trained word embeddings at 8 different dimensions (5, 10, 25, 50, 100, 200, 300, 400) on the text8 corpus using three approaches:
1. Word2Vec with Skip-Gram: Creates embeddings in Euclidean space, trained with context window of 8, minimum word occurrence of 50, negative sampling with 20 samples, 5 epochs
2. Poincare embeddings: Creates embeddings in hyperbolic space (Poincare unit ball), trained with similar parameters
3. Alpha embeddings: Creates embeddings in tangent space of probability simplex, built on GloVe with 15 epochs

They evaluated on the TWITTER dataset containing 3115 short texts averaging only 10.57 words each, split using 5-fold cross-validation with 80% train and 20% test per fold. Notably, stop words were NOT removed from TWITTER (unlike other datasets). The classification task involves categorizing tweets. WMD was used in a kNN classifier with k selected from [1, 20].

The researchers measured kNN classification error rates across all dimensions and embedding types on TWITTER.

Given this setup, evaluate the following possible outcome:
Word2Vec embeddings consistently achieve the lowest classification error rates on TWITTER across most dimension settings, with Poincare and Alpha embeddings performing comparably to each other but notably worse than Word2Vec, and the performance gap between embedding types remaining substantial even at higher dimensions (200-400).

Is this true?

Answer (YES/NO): NO